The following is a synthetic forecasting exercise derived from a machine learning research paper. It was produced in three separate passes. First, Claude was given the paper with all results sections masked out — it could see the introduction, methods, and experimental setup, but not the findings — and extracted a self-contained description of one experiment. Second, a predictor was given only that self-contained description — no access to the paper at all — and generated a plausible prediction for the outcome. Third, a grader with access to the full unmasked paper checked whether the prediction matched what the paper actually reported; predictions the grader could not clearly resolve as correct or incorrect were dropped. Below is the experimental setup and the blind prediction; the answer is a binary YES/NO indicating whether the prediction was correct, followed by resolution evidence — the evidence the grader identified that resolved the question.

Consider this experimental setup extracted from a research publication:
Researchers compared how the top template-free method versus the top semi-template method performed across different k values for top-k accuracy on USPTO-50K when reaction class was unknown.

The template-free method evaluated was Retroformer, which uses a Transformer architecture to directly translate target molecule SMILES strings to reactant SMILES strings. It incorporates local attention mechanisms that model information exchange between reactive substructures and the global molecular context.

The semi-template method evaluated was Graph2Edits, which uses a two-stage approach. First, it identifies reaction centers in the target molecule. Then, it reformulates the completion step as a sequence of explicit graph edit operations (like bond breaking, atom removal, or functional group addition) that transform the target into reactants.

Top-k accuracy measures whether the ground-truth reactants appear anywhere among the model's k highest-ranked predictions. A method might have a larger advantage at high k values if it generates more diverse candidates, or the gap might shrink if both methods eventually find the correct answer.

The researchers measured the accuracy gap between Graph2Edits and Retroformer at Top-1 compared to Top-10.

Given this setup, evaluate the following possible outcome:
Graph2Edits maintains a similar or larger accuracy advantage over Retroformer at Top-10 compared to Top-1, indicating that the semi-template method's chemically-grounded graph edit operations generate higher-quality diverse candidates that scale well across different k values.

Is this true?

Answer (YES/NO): YES